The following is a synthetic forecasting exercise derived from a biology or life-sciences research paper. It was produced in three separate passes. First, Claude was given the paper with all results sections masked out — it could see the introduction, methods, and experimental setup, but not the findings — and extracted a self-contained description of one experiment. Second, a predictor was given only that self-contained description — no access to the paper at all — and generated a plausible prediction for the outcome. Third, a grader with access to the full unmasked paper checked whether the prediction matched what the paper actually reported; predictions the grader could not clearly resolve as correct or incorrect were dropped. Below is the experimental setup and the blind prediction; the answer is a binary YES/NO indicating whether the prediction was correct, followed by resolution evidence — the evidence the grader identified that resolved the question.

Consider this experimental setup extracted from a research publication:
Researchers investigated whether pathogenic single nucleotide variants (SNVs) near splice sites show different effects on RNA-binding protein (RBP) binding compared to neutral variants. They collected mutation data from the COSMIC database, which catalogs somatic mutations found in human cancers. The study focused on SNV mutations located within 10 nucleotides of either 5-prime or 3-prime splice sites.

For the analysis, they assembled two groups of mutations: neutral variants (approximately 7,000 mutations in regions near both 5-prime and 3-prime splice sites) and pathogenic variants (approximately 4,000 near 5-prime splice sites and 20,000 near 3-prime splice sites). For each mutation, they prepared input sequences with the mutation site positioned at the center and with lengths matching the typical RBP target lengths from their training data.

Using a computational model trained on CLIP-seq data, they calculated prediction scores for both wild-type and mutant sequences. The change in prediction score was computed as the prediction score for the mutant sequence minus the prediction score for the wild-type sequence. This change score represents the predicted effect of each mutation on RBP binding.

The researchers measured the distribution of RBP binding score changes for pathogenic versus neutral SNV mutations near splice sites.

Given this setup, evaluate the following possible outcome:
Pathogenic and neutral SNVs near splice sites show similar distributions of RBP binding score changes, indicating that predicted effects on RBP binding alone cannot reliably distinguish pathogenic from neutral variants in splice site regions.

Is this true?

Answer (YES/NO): NO